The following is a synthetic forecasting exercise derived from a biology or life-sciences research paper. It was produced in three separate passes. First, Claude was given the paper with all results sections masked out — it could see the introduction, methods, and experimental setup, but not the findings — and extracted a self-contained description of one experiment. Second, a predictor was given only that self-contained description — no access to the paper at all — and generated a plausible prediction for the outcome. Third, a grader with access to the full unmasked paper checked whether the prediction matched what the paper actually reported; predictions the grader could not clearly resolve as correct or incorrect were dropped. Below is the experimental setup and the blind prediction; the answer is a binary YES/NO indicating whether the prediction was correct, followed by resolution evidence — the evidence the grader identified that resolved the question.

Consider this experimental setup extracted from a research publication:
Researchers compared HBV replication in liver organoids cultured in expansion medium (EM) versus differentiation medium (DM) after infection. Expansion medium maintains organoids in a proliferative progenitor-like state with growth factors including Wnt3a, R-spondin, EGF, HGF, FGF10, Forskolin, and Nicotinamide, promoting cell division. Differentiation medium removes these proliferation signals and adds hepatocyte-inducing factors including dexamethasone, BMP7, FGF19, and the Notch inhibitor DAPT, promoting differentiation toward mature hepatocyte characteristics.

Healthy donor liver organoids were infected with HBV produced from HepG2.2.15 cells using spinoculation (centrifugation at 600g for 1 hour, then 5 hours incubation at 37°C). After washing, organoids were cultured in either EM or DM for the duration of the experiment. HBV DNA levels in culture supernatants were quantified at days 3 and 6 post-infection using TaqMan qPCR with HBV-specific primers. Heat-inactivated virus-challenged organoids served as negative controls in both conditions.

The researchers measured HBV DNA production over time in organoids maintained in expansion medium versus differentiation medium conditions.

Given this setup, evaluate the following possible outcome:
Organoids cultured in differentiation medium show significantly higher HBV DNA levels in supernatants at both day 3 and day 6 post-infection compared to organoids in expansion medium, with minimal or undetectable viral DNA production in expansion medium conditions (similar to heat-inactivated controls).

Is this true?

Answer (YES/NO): NO